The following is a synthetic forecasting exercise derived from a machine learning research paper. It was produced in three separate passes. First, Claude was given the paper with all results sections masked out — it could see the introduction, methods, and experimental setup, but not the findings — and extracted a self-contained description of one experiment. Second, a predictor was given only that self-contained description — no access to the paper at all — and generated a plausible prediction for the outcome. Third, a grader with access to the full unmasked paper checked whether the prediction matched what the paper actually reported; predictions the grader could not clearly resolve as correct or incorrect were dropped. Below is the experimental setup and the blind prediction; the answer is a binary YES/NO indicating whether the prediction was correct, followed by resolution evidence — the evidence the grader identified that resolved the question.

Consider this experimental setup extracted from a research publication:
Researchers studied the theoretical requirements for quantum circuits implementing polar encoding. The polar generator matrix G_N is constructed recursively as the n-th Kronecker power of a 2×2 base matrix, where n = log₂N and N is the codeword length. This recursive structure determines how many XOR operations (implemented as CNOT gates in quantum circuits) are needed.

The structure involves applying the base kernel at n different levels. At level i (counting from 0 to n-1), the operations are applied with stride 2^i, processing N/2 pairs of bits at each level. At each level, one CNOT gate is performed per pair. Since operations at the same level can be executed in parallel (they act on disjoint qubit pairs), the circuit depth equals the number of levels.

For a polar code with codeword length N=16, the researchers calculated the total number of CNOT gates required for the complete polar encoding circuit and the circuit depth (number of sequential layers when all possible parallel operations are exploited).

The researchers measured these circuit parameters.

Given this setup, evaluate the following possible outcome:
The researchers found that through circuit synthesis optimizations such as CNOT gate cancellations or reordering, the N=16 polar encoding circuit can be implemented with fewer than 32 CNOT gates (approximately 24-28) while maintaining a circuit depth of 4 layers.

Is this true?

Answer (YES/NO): NO